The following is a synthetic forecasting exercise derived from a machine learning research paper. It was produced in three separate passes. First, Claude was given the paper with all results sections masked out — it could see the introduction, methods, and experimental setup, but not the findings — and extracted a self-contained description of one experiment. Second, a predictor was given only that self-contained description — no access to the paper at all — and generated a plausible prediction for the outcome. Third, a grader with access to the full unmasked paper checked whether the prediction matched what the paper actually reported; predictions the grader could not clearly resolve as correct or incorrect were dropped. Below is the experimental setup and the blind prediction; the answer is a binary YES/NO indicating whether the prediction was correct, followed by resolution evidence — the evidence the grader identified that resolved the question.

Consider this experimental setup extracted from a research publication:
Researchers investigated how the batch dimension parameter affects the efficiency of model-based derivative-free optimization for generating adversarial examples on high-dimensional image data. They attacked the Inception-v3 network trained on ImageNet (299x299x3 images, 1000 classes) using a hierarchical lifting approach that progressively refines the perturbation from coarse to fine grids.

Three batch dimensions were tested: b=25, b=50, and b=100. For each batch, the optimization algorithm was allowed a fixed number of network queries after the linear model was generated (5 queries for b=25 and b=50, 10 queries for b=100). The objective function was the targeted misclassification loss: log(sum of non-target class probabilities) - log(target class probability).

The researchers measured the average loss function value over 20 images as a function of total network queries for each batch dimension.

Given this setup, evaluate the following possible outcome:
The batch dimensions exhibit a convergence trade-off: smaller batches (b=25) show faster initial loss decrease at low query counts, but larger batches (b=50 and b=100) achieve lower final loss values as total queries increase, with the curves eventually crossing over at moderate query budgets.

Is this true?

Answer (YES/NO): NO